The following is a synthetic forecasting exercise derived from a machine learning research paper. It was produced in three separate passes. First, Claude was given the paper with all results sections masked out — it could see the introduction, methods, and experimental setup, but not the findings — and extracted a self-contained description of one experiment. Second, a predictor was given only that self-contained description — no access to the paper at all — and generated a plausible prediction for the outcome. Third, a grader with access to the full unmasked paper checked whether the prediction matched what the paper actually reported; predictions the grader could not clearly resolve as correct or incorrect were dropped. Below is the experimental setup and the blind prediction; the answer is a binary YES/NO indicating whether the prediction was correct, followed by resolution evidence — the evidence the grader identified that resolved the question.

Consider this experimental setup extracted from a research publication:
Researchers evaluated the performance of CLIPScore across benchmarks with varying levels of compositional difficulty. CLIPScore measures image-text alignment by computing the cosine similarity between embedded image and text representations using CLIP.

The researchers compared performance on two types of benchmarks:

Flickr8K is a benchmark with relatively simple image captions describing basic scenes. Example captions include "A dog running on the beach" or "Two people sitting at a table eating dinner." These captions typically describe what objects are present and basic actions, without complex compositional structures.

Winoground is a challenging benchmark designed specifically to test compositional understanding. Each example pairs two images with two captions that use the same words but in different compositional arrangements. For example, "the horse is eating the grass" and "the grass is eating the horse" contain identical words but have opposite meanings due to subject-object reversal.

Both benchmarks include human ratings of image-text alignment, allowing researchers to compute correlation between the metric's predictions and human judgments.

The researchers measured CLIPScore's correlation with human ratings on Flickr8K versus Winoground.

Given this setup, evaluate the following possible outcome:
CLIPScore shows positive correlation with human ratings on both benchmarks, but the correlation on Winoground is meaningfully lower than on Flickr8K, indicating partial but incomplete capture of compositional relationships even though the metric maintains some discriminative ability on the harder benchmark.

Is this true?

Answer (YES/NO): NO